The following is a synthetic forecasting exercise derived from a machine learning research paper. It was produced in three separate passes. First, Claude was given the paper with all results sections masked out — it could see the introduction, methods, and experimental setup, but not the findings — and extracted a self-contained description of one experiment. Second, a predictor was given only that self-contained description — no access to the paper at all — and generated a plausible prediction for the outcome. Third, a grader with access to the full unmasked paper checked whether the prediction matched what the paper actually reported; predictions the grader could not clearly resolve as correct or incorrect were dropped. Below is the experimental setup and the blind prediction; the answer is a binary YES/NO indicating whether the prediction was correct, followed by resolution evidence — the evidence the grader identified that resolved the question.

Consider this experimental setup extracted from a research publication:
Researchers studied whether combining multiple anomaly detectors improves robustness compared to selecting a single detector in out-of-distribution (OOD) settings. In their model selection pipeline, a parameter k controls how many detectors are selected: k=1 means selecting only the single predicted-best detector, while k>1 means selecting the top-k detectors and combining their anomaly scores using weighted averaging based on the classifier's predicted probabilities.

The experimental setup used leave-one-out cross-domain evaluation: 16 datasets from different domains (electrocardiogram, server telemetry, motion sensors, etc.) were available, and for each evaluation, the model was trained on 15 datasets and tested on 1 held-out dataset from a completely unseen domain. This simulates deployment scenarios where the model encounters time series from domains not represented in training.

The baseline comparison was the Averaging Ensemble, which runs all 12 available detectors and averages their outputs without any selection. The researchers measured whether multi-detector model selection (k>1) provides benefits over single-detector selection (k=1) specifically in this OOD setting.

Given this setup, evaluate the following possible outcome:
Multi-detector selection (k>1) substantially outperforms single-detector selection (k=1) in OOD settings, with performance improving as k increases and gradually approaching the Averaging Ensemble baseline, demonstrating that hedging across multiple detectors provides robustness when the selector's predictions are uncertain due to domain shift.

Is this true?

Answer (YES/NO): YES